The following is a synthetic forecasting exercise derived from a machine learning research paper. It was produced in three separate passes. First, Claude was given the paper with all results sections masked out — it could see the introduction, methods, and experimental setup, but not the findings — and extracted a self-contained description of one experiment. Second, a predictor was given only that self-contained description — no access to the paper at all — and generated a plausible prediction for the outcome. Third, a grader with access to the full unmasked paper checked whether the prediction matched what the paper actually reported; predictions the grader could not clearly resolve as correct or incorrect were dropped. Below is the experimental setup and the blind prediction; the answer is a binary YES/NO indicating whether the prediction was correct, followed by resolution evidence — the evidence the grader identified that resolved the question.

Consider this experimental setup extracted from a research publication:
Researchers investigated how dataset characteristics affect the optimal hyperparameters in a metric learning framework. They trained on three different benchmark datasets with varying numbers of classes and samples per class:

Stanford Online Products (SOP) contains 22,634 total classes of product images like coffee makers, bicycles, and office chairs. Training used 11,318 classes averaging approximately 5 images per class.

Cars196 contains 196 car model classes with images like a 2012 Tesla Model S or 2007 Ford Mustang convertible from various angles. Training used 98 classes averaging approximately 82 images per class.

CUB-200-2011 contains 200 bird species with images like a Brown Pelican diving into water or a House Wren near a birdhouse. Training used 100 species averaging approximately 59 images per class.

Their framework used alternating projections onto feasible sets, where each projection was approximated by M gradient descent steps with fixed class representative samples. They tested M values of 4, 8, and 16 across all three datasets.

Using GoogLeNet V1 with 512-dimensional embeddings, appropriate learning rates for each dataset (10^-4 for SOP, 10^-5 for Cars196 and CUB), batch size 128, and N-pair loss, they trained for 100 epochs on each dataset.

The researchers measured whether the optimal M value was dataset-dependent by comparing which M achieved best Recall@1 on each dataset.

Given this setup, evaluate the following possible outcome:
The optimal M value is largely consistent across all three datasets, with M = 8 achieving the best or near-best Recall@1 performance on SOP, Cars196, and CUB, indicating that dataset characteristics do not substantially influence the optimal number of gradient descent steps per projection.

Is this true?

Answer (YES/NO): NO